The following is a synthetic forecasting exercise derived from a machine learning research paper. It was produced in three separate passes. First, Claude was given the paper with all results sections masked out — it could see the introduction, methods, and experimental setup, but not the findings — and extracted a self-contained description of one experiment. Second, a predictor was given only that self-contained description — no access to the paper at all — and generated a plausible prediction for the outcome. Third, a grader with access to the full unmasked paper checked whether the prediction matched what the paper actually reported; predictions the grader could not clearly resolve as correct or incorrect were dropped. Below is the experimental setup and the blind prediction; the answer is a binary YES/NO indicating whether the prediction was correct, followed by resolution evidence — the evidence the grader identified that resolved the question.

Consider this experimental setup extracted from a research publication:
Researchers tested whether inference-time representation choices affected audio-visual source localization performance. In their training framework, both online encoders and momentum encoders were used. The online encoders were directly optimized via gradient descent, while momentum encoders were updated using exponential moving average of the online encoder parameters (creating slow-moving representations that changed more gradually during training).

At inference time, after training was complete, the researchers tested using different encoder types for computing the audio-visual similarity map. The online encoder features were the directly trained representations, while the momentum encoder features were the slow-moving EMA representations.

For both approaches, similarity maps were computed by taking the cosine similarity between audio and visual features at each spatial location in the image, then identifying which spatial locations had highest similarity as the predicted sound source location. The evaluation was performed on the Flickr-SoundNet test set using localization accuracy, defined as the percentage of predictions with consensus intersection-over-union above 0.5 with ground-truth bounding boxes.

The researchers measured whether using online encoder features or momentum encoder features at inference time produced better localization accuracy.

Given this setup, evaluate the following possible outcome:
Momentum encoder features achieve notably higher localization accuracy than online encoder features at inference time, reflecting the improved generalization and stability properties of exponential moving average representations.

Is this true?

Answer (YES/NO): YES